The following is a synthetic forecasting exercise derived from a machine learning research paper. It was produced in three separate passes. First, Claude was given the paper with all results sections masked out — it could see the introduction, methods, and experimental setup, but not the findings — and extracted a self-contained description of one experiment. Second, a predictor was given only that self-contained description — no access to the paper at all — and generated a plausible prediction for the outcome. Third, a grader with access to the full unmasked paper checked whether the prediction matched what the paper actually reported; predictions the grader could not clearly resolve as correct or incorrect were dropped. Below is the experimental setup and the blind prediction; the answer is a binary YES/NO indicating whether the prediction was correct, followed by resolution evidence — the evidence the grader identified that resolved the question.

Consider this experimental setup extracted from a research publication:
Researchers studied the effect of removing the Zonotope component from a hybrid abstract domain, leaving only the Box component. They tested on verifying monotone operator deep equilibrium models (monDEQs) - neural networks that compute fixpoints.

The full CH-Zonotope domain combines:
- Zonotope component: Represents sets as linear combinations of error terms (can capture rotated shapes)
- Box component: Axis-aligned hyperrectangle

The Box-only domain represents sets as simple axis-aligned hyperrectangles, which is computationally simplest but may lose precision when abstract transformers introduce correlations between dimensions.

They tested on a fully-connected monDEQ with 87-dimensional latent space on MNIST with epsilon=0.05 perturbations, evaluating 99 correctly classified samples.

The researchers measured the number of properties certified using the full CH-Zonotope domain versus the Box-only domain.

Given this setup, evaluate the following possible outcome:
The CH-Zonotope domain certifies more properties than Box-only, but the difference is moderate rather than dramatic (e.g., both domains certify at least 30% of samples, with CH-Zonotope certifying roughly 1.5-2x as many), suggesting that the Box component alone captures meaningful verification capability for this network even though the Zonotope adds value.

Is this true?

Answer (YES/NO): NO